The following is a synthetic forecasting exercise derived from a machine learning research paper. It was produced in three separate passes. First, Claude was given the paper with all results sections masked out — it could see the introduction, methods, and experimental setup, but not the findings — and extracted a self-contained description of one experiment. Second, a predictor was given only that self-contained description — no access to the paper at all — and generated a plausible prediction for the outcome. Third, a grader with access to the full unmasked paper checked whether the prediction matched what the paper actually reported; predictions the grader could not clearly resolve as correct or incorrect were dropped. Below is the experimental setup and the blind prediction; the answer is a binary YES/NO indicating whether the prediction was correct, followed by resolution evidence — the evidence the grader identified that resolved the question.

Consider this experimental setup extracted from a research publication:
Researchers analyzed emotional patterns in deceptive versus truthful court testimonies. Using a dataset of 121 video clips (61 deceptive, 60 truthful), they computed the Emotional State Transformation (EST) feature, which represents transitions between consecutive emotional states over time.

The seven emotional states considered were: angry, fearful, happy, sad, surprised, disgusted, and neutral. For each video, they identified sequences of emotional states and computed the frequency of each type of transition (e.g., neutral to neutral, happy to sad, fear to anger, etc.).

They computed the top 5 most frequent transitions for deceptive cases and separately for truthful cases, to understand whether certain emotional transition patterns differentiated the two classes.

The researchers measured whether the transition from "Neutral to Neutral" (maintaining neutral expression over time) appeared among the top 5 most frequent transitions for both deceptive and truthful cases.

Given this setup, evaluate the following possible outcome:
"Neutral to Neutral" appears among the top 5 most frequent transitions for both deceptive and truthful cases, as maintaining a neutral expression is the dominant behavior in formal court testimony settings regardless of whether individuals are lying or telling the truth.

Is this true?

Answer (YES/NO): YES